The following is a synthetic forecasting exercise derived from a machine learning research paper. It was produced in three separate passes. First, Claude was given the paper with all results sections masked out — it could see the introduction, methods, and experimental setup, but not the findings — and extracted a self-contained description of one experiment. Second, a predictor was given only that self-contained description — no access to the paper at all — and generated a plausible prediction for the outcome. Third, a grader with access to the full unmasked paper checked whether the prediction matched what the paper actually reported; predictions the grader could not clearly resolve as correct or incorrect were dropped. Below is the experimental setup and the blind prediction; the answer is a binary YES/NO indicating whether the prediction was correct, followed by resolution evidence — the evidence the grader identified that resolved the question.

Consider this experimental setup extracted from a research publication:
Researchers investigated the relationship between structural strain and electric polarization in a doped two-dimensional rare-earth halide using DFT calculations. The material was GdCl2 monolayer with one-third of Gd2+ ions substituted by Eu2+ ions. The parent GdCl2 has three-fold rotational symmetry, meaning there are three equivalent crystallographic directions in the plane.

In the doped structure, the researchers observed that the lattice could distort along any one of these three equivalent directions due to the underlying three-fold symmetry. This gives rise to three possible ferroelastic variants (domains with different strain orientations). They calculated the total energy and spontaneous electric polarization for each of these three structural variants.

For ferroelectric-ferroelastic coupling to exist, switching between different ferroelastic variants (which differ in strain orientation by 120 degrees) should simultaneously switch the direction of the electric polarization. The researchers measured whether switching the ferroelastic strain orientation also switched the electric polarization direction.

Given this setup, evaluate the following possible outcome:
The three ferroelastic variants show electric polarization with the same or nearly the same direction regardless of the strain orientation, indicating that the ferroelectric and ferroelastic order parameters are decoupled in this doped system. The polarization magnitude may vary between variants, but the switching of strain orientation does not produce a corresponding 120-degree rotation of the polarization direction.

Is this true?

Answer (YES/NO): NO